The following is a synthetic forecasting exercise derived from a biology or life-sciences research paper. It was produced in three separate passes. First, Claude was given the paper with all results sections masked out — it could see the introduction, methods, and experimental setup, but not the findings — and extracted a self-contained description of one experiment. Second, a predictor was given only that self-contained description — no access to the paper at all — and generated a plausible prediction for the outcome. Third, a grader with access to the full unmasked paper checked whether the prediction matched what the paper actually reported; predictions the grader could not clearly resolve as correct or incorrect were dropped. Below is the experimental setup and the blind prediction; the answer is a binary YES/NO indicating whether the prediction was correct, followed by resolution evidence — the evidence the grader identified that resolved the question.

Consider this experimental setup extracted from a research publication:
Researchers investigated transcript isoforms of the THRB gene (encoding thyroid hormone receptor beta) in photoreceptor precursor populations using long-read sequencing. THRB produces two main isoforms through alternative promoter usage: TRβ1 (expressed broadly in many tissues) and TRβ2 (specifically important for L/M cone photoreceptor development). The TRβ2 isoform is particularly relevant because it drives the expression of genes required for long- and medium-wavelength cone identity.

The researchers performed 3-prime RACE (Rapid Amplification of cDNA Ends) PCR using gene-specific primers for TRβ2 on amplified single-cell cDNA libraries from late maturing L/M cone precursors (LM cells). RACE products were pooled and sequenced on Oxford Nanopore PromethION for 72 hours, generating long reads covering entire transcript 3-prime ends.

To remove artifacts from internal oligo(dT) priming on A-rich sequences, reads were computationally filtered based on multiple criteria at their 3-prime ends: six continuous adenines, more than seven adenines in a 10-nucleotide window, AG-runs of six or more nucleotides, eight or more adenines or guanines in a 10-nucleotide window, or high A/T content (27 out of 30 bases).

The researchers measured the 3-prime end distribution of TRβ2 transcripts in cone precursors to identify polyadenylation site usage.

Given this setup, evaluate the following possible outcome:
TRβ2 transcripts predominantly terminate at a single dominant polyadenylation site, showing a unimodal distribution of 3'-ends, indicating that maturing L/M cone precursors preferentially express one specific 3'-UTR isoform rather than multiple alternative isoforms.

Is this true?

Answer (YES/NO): NO